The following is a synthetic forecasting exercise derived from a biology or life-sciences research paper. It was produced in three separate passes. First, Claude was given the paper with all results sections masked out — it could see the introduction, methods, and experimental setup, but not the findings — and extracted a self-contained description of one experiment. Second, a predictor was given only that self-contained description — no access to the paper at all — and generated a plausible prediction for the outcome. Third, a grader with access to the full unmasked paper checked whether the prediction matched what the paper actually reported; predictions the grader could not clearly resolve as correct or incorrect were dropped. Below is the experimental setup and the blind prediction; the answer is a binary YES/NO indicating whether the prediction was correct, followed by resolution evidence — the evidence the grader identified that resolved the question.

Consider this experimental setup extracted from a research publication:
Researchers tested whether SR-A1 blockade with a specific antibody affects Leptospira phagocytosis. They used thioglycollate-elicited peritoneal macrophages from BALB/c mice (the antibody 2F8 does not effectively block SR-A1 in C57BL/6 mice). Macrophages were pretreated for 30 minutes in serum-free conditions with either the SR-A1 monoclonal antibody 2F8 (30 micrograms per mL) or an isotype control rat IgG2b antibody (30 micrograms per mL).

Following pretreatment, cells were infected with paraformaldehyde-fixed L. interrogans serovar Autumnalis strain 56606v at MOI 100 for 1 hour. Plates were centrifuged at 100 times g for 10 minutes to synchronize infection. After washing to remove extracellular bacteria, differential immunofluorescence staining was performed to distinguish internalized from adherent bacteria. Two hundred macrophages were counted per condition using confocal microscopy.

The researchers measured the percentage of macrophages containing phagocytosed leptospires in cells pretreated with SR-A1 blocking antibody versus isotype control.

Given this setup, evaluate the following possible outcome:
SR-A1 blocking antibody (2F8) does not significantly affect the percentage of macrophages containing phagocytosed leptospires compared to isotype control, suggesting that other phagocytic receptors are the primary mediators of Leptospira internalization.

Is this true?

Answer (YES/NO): NO